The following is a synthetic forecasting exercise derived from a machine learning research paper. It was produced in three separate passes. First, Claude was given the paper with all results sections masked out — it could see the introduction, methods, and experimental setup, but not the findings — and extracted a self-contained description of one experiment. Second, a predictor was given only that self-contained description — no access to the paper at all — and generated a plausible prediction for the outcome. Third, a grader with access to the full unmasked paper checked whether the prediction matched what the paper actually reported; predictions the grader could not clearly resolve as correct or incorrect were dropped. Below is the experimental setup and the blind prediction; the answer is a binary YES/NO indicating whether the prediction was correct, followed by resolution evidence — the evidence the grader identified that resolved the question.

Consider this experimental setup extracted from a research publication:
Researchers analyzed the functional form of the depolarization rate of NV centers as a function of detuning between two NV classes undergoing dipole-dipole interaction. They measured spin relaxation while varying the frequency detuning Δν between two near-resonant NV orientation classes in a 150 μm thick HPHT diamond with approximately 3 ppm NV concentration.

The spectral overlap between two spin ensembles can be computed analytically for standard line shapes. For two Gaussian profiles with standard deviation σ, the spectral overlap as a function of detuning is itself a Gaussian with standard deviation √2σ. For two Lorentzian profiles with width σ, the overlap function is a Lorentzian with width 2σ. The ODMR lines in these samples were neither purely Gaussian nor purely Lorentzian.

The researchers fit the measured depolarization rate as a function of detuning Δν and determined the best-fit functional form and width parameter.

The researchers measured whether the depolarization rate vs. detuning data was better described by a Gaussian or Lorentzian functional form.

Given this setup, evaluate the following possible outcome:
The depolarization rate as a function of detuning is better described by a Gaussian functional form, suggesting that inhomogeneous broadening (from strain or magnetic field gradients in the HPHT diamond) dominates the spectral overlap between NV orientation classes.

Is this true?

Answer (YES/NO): NO